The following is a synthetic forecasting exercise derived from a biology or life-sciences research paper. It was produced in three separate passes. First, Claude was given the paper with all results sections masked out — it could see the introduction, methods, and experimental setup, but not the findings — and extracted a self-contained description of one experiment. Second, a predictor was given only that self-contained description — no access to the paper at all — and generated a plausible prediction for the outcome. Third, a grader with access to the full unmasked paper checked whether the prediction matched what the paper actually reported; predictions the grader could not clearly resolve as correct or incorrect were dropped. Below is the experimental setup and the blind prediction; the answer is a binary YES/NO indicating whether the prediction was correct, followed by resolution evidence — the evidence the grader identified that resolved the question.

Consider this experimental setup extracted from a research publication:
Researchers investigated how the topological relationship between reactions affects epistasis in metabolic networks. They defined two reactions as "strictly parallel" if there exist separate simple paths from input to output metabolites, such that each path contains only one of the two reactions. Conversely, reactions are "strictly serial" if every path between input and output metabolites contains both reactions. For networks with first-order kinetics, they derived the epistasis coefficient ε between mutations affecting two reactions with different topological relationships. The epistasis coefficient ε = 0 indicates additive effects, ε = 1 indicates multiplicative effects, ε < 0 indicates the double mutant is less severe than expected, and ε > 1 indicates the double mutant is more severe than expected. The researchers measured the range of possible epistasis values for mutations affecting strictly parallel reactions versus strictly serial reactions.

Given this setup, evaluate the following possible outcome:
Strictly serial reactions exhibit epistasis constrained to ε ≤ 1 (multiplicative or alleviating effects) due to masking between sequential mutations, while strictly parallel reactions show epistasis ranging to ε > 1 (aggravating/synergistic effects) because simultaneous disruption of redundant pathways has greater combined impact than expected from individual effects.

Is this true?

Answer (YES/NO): NO